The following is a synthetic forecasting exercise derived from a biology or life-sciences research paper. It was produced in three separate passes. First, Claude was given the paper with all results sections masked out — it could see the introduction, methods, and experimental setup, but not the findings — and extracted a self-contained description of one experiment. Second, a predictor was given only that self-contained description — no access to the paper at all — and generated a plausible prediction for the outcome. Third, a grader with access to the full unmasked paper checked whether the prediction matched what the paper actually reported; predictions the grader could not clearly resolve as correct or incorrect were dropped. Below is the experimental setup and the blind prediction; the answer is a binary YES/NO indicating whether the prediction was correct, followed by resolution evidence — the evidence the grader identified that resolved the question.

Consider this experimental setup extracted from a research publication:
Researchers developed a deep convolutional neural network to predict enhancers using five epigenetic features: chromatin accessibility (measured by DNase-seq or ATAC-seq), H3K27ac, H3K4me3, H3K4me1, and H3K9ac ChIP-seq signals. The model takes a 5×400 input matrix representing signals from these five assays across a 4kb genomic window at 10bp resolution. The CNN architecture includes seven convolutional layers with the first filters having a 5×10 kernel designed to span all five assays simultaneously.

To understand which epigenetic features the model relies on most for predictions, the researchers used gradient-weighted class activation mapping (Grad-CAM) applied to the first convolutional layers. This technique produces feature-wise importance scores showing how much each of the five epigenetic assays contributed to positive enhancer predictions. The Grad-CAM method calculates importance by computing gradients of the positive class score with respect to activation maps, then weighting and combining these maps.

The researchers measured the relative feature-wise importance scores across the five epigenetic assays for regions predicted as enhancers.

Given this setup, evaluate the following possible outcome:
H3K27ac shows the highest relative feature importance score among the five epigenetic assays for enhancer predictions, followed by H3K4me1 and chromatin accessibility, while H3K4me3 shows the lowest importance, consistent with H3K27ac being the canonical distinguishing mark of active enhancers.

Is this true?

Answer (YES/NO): NO